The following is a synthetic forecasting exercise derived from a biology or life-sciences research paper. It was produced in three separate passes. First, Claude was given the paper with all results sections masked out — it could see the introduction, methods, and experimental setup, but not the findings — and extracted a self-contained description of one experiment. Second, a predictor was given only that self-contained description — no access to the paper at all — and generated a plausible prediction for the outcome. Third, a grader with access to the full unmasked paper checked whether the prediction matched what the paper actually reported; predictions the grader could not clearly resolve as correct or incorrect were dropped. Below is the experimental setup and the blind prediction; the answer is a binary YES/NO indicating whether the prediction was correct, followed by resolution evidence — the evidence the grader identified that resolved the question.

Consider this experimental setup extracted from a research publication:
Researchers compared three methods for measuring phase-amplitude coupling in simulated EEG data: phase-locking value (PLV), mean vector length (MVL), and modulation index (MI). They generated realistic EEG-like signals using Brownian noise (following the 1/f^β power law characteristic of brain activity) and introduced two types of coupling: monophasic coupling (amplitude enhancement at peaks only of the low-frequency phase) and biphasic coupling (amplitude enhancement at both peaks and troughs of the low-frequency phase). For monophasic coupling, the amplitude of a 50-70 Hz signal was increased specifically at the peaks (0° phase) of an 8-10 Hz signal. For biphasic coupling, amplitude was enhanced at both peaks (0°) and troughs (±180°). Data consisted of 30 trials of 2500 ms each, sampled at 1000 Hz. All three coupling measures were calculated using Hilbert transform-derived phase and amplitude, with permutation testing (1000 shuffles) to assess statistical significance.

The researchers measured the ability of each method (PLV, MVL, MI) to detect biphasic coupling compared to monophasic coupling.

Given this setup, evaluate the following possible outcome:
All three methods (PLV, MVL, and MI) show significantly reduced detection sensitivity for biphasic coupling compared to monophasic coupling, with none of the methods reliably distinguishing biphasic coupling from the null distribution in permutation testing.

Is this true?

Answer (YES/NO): NO